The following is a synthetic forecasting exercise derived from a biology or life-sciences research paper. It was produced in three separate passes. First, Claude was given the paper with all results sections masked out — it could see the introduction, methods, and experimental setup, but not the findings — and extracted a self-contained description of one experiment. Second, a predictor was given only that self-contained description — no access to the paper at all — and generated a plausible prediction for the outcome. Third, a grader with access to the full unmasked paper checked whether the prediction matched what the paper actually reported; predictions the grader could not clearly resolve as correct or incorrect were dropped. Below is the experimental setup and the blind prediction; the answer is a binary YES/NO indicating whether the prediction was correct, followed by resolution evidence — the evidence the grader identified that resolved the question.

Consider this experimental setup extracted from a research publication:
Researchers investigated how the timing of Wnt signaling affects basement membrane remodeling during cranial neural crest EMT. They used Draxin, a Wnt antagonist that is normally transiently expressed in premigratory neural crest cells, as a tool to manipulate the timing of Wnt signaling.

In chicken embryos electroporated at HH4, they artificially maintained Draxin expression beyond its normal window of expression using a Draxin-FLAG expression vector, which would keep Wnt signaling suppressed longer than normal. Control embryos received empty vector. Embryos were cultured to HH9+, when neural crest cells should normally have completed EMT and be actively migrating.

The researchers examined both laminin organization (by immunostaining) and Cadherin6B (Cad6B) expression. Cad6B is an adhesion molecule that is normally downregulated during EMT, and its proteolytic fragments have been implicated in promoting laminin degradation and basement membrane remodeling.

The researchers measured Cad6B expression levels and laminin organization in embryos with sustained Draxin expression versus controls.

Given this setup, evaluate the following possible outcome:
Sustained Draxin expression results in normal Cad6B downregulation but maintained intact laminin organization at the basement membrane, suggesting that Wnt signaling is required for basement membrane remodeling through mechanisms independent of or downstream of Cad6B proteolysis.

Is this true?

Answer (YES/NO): NO